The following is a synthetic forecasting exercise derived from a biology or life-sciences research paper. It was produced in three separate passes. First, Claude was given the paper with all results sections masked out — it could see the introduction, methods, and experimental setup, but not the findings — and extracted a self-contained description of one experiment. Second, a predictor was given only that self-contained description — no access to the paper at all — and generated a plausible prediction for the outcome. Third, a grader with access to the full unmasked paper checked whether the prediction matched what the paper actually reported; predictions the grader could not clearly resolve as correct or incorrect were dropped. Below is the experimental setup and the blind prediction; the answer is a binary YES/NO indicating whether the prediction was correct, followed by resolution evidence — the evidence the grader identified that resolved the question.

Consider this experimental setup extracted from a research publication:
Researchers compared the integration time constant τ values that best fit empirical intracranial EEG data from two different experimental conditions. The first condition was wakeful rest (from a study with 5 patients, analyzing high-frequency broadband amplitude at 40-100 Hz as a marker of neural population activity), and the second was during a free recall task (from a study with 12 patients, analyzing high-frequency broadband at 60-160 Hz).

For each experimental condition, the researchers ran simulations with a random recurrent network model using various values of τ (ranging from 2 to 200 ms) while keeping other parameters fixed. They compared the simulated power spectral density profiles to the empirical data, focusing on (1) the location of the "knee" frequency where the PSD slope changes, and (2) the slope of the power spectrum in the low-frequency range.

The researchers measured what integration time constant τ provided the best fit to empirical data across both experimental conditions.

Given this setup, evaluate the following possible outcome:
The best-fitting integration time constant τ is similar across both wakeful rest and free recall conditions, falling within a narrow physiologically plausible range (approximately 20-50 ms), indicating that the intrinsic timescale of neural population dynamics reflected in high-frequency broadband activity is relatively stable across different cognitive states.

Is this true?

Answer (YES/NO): YES